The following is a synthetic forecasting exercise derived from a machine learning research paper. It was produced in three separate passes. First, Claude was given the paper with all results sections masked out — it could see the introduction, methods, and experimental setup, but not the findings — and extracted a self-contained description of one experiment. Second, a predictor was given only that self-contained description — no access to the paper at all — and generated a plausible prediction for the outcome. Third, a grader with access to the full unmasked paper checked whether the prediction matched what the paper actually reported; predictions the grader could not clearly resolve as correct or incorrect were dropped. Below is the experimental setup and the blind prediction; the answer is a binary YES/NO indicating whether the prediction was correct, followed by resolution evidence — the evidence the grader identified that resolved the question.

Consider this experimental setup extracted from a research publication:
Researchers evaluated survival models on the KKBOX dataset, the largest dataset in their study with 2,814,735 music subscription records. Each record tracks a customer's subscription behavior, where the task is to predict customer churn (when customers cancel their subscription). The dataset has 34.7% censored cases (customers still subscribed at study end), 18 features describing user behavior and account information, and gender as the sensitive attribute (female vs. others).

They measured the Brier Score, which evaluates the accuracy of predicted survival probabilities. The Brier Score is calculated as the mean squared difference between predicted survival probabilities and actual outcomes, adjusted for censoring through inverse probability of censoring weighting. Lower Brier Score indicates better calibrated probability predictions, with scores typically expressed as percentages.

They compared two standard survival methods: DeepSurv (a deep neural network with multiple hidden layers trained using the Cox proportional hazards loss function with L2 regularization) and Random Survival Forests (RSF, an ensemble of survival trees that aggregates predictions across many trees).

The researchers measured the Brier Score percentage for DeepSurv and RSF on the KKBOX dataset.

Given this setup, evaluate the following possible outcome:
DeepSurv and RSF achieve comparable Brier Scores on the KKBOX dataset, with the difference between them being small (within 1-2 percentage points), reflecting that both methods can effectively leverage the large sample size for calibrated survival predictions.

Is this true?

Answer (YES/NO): YES